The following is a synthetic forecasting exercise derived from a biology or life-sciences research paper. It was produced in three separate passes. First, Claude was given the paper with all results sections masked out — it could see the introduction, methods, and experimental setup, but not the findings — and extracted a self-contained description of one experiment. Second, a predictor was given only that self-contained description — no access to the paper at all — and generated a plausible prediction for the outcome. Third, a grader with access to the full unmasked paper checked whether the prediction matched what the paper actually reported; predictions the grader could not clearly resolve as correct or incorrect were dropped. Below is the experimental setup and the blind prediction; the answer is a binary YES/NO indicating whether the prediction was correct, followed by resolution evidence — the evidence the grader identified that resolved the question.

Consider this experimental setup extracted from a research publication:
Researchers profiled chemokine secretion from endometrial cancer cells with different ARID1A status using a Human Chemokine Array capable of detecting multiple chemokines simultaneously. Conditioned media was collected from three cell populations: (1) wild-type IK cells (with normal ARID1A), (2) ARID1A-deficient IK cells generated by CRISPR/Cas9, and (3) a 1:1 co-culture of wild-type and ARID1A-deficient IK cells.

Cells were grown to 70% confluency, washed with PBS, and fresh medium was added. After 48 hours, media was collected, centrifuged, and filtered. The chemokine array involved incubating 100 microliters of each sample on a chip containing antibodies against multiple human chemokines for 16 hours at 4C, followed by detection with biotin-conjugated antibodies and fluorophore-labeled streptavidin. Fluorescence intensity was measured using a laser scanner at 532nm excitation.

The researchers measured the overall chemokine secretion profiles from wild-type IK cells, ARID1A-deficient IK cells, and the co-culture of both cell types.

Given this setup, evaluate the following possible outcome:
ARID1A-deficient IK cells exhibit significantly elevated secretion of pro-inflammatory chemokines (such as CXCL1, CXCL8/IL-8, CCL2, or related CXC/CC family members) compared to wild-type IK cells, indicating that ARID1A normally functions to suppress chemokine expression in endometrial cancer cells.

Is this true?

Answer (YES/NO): YES